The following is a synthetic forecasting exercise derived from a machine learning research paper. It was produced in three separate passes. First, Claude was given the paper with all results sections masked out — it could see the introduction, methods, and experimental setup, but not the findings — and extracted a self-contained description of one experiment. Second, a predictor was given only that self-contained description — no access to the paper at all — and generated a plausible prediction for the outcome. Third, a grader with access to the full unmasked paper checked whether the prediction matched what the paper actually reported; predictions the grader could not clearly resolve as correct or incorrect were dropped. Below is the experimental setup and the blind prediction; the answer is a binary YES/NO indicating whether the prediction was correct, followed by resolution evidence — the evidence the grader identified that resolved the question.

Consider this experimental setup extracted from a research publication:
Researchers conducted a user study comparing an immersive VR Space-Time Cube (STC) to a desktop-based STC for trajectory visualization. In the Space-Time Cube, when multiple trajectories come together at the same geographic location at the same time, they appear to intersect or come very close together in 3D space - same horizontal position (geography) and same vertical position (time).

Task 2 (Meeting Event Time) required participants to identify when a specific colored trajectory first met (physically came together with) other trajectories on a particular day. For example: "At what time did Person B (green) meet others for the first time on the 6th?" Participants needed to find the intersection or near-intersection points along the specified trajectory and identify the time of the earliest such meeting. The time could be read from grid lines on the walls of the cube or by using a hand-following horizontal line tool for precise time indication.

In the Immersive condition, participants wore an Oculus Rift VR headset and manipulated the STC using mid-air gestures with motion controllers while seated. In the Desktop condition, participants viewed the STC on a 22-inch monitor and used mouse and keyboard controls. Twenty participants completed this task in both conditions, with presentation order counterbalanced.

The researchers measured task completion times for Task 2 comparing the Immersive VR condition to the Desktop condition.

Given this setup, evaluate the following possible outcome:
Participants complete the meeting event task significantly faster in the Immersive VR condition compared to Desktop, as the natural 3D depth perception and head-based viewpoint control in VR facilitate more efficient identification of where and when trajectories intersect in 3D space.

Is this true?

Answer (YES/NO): NO